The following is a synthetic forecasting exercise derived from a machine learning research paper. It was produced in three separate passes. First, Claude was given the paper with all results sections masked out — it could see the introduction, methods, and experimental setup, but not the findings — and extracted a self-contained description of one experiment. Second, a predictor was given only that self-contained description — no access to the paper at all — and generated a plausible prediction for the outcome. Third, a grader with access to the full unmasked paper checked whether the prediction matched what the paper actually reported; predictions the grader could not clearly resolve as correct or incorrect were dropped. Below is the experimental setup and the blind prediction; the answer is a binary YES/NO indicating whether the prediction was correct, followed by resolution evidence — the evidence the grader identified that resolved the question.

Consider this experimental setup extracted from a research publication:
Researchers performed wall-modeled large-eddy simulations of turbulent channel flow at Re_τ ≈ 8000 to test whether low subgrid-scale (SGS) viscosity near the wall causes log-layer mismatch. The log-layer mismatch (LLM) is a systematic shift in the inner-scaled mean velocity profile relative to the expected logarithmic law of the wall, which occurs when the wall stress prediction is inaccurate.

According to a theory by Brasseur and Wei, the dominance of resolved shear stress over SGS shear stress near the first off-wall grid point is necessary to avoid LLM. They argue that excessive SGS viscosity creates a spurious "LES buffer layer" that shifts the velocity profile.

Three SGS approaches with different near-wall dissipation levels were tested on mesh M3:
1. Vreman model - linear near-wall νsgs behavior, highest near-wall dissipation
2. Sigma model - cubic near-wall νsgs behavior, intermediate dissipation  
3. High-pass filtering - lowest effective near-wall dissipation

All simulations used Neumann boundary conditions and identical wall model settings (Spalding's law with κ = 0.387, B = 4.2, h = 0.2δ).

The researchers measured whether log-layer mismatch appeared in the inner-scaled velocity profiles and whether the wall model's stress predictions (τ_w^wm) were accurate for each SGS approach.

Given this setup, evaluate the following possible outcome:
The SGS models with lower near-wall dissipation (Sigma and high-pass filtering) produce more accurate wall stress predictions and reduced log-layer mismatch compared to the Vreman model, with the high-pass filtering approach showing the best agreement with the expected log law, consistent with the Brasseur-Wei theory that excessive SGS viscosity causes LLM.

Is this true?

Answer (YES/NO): NO